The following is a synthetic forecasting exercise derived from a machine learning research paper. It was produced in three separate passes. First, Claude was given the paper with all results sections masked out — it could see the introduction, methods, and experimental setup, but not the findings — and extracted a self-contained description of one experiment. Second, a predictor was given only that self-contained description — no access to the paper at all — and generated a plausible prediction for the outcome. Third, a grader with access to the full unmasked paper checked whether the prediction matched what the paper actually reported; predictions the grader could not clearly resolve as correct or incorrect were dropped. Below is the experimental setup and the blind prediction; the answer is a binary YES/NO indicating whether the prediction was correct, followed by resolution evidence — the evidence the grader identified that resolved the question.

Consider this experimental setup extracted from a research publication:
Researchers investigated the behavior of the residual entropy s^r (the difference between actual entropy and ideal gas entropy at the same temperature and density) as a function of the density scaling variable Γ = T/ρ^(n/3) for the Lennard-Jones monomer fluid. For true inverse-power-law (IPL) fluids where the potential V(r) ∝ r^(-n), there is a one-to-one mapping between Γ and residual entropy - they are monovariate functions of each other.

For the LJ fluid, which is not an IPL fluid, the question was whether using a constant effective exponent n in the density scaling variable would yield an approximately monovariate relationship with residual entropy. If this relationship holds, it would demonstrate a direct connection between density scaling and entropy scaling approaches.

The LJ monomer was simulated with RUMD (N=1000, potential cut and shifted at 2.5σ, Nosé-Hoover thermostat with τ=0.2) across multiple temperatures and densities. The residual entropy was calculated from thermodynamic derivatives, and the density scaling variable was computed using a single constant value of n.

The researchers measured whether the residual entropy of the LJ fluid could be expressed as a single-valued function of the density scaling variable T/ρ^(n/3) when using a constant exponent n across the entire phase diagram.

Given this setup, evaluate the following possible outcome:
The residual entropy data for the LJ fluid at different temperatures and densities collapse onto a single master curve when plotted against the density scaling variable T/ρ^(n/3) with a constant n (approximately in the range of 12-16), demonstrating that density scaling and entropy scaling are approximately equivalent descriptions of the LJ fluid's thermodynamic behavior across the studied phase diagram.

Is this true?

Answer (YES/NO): YES